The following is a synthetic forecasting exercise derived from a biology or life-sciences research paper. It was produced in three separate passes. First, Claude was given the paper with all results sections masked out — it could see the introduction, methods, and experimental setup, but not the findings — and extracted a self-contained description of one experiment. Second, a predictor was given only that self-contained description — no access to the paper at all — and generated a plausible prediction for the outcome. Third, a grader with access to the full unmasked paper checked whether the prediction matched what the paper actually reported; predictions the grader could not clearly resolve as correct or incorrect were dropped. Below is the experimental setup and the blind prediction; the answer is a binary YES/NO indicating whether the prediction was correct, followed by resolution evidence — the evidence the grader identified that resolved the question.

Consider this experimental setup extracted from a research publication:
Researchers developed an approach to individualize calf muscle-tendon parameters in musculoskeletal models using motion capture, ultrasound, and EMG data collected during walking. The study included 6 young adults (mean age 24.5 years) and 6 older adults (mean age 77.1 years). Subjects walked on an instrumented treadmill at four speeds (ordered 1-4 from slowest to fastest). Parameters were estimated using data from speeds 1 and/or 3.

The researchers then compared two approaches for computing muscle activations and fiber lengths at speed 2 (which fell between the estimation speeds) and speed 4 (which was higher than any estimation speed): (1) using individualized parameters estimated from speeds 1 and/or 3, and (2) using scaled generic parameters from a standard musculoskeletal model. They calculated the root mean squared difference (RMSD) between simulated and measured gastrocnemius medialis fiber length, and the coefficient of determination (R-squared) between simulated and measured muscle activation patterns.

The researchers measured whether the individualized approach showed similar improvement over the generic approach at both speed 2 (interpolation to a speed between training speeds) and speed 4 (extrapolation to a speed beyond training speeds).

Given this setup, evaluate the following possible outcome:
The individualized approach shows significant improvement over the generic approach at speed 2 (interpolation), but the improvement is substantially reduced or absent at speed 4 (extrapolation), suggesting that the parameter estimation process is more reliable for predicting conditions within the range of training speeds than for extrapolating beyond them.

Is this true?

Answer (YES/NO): NO